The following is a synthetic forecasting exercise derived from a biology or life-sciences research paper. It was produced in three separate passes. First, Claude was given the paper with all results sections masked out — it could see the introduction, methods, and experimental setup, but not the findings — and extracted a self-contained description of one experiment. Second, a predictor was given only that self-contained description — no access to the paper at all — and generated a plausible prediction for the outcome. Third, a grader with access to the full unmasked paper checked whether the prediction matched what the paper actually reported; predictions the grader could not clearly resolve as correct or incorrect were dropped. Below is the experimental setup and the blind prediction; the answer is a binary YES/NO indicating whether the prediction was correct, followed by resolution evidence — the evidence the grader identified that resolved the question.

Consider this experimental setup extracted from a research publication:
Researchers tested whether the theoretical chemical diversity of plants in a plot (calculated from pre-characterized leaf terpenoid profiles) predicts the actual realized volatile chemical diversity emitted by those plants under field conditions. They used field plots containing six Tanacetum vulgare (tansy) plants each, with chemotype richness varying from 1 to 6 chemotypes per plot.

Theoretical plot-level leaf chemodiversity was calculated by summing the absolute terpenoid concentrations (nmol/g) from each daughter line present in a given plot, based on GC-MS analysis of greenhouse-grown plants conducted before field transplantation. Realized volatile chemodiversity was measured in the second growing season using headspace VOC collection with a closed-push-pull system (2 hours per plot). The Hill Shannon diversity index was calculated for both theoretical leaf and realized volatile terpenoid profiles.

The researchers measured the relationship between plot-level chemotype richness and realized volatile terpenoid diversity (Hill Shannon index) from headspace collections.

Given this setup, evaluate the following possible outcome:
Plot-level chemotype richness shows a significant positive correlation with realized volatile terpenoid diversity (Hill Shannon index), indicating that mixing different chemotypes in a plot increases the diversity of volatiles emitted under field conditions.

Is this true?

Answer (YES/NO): NO